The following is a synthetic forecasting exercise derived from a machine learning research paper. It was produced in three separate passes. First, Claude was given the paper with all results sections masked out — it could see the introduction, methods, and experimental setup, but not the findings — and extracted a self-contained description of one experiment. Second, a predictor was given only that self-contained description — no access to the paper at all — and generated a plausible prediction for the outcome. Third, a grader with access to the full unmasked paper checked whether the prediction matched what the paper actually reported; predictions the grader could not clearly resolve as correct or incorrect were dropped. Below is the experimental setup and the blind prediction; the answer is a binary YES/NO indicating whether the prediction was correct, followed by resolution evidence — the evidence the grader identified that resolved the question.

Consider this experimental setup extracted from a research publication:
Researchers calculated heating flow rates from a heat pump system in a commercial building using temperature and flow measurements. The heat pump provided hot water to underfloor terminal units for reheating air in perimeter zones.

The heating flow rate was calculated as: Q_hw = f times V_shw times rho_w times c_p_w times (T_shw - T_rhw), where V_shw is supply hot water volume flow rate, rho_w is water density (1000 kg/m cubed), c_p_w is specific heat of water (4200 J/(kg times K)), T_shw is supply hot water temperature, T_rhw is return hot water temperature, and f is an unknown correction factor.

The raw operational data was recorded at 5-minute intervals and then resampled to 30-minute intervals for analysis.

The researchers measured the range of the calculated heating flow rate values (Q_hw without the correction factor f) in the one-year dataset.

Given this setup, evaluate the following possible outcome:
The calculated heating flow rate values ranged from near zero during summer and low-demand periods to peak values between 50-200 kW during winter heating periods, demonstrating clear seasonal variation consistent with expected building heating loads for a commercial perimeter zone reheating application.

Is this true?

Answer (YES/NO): NO